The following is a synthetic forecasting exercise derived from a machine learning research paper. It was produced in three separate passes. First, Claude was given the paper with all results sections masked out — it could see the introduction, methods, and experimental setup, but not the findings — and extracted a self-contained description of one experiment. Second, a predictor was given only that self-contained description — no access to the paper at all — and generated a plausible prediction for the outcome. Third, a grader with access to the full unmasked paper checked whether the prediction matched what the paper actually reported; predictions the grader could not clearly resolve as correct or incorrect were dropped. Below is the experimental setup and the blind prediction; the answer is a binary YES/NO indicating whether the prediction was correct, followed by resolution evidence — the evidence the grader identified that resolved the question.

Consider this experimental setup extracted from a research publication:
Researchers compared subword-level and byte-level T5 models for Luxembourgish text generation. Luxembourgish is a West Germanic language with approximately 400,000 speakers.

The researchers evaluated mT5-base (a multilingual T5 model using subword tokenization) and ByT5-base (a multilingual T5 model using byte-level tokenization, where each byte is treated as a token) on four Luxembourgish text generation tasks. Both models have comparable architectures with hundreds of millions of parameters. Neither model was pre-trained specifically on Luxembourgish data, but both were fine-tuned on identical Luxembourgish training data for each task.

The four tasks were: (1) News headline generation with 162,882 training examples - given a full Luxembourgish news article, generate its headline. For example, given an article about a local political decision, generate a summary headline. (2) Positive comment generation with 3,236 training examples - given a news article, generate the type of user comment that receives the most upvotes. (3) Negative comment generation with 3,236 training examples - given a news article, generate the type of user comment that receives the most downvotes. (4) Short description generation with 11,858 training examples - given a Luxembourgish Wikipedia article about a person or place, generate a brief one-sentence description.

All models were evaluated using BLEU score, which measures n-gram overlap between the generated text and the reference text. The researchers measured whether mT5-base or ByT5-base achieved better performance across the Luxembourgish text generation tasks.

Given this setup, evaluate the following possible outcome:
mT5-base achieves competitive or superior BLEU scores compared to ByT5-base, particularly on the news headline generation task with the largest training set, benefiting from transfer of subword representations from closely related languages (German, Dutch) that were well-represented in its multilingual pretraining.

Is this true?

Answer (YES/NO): YES